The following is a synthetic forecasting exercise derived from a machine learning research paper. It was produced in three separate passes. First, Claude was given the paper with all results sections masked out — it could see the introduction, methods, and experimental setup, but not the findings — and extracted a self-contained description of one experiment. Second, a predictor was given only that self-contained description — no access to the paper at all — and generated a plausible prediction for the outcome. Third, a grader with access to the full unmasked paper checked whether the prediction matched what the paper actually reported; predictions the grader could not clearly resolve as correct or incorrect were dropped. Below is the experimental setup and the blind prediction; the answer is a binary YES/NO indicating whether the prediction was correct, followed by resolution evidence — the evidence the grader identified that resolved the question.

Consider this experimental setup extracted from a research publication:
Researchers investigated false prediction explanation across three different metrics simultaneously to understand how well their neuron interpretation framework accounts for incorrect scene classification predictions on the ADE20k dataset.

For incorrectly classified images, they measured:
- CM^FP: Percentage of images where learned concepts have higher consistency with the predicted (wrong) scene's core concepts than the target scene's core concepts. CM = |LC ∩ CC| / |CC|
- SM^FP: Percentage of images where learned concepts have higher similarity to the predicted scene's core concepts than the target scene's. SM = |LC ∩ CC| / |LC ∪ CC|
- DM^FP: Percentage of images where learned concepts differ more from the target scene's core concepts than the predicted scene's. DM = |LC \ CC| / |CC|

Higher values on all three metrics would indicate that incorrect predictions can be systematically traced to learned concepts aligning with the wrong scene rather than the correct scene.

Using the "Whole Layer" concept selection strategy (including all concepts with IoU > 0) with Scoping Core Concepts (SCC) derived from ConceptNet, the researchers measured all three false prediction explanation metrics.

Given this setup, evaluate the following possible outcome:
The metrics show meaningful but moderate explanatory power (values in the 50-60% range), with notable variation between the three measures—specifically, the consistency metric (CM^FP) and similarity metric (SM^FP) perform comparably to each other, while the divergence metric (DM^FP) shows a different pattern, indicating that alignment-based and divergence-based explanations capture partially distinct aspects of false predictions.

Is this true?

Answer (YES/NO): NO